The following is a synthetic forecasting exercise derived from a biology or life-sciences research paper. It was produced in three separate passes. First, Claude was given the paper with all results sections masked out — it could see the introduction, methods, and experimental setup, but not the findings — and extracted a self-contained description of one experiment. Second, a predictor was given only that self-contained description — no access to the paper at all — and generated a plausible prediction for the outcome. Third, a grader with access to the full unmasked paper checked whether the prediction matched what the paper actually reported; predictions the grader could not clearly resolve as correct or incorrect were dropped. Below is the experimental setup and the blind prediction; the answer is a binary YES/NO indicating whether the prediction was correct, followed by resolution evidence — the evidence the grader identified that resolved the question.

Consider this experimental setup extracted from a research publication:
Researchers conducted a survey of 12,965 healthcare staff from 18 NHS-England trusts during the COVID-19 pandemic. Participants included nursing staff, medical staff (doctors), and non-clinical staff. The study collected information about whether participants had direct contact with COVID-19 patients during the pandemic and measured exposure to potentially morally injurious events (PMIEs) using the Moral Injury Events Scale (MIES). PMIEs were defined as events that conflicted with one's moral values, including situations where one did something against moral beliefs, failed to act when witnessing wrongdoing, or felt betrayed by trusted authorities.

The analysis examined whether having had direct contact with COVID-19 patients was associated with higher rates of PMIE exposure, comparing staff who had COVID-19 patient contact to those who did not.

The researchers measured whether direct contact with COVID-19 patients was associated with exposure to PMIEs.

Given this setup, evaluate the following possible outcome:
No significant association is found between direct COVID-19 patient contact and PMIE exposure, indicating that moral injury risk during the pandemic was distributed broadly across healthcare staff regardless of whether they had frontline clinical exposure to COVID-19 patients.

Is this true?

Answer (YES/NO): NO